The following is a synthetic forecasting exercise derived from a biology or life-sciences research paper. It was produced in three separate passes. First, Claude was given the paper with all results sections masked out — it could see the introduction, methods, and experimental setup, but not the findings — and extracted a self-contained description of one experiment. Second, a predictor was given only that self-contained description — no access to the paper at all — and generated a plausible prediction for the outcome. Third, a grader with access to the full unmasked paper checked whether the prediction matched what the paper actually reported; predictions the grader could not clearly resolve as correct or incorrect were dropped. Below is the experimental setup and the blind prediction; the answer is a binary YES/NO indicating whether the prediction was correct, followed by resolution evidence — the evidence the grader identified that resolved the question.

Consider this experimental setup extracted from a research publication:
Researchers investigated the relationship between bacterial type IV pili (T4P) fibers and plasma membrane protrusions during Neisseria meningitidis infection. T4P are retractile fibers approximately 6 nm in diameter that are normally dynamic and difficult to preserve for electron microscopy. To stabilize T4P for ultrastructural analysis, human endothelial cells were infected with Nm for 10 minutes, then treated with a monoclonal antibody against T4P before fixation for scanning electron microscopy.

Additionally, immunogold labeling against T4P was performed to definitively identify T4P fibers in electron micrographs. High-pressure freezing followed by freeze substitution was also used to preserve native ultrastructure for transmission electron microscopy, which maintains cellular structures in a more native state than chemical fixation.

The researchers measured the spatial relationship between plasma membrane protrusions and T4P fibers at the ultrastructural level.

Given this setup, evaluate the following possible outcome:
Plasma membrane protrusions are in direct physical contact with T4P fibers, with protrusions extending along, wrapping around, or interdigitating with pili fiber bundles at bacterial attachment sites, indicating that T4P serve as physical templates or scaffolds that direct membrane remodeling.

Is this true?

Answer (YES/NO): YES